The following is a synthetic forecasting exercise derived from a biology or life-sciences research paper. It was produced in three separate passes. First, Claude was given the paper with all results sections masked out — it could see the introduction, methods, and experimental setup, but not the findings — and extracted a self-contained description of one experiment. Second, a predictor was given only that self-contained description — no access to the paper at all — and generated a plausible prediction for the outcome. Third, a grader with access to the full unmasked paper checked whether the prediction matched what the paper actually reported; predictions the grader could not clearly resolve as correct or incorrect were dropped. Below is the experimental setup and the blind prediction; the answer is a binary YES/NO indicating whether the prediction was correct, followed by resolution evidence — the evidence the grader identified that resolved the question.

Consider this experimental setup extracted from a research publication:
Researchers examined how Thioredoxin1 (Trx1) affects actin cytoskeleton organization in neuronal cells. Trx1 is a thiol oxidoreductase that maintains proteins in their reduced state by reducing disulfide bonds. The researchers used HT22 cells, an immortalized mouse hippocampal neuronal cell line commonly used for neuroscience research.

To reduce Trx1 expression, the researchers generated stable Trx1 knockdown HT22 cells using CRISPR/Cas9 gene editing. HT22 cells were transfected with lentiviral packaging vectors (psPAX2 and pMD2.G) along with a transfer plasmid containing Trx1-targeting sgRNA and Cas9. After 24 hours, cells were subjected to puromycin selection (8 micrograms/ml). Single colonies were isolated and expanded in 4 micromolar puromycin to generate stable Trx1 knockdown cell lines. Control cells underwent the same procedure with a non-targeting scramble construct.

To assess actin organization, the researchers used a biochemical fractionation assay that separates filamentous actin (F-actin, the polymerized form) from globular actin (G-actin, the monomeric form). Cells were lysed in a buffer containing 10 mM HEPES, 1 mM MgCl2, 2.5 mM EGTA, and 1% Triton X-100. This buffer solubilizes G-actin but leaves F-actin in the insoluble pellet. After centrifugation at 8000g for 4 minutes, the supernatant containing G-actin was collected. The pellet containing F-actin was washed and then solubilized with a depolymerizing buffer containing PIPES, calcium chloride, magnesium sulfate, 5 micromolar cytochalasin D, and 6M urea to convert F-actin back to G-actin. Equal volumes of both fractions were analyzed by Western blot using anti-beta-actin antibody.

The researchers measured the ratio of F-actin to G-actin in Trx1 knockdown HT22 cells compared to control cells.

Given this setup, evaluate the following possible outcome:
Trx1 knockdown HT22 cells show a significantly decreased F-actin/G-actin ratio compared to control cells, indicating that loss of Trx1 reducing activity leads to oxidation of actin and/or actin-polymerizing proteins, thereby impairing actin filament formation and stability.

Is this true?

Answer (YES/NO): YES